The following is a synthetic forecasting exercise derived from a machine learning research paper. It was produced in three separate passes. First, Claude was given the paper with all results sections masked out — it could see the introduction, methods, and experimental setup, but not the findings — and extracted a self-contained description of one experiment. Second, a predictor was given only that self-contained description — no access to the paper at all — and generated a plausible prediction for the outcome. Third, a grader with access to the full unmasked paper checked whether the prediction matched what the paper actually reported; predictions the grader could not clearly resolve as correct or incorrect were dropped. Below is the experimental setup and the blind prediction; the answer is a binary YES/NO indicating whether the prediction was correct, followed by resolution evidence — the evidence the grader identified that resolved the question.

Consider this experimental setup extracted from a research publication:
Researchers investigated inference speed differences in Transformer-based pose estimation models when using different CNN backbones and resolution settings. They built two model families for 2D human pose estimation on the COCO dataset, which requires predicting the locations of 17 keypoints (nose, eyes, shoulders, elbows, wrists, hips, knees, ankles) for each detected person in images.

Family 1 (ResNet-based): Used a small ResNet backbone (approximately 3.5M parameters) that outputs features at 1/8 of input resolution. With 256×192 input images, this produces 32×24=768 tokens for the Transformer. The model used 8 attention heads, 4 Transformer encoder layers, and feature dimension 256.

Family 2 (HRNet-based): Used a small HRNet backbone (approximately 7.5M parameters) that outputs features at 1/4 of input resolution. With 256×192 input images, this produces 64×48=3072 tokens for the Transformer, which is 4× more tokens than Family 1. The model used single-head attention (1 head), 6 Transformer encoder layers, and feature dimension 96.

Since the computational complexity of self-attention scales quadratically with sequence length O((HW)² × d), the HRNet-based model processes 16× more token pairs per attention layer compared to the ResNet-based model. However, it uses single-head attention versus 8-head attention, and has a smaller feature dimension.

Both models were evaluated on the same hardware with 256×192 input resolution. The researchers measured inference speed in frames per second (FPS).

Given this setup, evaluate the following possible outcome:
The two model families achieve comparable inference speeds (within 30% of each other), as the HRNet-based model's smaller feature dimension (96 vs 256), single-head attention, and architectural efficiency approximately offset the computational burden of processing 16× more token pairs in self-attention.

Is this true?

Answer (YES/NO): NO